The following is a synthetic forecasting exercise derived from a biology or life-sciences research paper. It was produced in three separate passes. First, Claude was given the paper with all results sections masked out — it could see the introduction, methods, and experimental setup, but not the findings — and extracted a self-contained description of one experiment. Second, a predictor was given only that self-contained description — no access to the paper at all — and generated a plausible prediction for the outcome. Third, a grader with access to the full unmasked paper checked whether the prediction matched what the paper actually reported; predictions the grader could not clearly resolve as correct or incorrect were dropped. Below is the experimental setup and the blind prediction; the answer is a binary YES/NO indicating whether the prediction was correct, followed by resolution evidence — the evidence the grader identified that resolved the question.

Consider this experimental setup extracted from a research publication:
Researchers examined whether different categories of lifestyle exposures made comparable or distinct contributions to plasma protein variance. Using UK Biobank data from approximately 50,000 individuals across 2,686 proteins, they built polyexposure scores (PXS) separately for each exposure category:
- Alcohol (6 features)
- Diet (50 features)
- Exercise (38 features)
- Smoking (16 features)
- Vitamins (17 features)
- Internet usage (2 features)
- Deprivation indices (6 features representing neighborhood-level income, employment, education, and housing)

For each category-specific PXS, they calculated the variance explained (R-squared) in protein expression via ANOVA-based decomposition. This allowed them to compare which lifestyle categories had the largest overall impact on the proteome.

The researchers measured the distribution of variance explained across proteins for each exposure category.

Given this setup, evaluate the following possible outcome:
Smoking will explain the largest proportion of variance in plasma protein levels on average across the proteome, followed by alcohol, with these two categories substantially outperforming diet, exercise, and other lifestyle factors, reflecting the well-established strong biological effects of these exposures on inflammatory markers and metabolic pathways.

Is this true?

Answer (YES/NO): NO